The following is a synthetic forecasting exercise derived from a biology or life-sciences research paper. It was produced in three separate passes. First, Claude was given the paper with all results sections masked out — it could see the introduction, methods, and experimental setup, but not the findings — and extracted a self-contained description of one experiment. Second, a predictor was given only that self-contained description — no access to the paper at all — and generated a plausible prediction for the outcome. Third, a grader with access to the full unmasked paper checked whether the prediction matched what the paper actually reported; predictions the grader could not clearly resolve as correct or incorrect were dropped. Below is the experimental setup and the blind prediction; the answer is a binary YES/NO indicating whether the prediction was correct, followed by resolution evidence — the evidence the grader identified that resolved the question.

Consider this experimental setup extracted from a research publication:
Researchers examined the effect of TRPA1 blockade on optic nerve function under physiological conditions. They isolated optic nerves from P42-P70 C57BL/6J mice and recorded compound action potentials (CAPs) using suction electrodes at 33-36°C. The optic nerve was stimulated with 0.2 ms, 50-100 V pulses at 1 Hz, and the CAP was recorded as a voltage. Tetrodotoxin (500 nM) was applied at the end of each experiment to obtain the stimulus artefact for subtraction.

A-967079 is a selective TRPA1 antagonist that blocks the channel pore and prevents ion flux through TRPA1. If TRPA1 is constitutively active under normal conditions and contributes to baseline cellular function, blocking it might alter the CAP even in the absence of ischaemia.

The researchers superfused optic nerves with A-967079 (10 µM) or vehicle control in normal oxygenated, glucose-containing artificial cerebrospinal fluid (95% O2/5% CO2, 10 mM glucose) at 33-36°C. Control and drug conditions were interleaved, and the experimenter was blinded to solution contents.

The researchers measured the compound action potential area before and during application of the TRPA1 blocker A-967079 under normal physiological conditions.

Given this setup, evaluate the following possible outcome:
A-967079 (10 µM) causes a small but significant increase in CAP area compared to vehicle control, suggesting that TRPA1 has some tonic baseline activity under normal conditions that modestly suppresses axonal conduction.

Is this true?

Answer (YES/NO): YES